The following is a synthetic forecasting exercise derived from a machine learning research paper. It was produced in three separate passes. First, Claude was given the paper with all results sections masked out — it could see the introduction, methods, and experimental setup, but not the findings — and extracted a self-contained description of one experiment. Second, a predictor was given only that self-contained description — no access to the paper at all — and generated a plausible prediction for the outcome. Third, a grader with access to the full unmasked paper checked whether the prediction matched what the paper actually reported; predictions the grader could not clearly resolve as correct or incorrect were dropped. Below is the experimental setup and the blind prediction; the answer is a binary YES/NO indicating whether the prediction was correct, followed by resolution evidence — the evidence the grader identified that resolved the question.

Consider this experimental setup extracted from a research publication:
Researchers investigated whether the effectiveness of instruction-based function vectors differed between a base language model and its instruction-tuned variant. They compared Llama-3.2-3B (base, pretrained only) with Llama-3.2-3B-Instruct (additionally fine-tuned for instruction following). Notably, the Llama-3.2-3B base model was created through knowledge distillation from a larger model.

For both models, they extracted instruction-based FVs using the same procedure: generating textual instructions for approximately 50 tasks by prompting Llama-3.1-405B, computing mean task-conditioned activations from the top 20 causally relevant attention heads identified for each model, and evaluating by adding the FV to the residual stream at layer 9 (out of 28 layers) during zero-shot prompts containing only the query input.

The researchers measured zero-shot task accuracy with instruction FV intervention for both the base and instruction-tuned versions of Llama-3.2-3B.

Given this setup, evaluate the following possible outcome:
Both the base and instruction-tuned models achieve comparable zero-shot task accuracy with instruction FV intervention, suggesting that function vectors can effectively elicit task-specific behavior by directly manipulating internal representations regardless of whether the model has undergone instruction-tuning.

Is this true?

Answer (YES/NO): NO